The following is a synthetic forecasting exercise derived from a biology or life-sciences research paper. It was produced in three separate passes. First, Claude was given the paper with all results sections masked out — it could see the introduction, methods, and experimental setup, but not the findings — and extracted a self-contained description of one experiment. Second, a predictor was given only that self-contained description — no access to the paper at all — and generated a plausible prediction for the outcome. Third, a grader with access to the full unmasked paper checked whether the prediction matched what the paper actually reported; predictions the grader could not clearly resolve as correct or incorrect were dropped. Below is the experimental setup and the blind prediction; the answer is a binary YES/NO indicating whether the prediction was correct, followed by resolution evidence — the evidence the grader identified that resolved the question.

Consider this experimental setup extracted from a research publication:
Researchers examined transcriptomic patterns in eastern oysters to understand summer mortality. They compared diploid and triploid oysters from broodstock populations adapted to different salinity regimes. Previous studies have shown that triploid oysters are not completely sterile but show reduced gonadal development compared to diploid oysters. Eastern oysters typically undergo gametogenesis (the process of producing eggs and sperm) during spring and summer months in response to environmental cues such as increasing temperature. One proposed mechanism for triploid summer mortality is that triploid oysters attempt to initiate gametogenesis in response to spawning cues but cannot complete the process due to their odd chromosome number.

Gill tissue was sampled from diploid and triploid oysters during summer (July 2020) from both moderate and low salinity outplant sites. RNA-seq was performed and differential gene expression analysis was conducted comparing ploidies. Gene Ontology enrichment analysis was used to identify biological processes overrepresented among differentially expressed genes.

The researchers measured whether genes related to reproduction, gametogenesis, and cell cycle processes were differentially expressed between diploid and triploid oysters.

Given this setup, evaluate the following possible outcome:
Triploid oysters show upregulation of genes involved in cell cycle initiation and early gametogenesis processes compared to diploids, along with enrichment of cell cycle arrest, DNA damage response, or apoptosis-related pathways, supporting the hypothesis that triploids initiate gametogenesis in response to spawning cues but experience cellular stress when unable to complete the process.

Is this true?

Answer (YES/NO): NO